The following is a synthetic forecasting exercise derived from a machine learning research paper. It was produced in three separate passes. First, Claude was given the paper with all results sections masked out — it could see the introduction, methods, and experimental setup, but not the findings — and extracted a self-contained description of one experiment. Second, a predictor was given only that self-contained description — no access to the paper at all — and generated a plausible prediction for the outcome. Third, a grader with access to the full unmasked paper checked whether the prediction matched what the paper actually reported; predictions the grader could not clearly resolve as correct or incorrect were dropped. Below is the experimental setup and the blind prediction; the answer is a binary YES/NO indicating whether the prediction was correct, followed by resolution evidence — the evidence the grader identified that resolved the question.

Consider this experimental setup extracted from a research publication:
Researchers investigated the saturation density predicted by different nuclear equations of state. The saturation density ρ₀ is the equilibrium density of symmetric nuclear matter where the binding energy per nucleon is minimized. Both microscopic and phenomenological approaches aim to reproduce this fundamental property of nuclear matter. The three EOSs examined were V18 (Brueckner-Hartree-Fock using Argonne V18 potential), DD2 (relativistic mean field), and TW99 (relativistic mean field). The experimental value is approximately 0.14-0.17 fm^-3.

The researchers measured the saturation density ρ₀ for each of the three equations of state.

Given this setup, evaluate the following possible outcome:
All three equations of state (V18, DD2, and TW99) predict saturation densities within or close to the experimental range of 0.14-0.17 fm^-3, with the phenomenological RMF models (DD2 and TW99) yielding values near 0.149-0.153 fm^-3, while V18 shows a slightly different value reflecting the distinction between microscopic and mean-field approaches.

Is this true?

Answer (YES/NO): YES